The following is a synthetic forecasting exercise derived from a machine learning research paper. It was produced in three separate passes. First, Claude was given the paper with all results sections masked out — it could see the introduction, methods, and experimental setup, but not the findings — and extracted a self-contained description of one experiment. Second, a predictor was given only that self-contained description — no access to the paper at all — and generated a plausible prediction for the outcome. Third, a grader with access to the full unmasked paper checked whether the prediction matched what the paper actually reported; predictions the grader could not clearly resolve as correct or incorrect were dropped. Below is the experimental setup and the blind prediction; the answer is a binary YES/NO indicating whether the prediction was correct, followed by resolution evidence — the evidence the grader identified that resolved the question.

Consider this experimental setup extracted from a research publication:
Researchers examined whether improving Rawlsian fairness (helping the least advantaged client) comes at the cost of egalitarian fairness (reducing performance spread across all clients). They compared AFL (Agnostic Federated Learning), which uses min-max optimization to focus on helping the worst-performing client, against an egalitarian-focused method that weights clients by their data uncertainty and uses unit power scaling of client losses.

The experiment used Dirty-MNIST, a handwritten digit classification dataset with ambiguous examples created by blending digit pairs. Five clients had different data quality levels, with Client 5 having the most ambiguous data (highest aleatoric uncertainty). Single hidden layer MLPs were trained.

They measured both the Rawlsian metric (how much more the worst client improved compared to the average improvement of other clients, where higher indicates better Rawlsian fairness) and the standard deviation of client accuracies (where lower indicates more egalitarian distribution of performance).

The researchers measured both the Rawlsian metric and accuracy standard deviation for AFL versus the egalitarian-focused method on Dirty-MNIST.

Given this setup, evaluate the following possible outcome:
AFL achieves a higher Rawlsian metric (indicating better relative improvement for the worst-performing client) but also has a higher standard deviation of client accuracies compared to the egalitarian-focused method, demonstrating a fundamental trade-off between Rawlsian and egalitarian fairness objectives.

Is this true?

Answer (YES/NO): YES